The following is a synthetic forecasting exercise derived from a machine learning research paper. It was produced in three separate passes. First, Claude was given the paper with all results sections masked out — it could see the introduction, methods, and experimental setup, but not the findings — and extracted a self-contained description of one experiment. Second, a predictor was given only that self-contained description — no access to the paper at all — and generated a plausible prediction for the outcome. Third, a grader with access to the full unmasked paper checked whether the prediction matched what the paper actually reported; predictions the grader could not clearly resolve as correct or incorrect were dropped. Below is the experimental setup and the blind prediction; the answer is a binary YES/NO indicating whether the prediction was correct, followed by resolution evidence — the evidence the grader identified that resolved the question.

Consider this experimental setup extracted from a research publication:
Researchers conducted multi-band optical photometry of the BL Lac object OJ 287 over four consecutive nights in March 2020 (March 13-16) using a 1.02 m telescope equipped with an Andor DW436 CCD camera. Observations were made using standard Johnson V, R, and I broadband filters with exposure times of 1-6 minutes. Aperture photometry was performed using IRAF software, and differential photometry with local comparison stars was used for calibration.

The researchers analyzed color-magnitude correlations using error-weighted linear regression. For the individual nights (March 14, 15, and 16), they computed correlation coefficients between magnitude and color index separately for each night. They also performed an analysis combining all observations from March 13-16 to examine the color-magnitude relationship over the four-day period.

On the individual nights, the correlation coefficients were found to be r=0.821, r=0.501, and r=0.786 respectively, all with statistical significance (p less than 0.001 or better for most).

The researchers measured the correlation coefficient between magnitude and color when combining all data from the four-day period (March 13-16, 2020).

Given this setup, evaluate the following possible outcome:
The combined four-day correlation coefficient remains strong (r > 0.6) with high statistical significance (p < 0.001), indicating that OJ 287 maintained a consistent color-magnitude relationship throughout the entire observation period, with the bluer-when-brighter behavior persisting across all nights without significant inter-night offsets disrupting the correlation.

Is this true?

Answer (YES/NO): NO